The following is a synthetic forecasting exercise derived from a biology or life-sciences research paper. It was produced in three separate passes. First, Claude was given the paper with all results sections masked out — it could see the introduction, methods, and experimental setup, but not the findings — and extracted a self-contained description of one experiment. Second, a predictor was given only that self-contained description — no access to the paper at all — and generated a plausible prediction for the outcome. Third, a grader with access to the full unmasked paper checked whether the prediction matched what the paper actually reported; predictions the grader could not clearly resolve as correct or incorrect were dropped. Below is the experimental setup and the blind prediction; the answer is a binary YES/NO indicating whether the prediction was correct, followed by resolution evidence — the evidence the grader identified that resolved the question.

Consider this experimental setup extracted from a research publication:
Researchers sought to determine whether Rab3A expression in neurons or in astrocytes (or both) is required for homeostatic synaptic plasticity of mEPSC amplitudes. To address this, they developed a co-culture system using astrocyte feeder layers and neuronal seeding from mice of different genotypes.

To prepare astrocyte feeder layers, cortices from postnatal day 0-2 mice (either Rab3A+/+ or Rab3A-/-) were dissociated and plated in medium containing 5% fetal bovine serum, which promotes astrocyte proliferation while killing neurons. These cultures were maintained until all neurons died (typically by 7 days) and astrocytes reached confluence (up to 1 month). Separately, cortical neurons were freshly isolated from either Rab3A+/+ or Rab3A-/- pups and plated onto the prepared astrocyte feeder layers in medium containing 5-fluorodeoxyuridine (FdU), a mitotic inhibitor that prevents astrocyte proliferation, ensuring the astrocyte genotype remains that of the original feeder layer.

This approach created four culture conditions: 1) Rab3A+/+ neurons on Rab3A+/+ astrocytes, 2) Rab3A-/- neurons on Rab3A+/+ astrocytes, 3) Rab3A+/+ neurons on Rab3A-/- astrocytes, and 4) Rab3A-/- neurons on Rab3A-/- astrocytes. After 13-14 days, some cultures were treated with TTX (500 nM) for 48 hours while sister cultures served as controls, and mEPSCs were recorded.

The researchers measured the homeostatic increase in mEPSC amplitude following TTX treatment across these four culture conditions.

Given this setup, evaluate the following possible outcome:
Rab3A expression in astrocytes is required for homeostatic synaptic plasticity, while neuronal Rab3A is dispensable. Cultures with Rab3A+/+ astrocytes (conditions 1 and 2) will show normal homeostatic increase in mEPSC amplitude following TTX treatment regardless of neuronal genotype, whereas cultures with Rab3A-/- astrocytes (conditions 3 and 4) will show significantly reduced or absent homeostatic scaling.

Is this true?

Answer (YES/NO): NO